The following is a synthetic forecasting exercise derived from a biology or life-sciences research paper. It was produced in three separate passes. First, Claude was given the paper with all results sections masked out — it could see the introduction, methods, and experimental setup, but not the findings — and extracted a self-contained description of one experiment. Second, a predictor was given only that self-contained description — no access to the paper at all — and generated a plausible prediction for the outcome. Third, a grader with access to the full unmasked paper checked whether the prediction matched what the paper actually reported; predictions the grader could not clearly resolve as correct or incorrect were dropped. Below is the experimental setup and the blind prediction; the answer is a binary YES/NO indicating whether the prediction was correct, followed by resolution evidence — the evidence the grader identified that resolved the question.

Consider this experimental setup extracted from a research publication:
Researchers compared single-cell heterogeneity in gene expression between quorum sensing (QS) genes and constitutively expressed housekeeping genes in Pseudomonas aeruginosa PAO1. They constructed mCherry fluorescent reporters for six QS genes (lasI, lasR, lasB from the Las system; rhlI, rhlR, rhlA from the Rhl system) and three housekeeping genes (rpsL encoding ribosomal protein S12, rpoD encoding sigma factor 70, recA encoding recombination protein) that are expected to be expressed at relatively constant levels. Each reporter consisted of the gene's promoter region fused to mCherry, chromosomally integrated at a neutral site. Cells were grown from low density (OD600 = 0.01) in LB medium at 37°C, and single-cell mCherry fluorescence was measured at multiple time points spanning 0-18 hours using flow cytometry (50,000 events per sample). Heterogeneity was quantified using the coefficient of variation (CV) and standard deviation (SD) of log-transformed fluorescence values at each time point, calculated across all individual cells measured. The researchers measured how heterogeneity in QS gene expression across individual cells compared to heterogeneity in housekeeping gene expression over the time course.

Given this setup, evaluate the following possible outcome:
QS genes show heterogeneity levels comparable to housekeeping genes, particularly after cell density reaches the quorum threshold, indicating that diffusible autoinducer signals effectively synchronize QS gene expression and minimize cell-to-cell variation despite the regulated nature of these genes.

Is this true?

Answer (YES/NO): NO